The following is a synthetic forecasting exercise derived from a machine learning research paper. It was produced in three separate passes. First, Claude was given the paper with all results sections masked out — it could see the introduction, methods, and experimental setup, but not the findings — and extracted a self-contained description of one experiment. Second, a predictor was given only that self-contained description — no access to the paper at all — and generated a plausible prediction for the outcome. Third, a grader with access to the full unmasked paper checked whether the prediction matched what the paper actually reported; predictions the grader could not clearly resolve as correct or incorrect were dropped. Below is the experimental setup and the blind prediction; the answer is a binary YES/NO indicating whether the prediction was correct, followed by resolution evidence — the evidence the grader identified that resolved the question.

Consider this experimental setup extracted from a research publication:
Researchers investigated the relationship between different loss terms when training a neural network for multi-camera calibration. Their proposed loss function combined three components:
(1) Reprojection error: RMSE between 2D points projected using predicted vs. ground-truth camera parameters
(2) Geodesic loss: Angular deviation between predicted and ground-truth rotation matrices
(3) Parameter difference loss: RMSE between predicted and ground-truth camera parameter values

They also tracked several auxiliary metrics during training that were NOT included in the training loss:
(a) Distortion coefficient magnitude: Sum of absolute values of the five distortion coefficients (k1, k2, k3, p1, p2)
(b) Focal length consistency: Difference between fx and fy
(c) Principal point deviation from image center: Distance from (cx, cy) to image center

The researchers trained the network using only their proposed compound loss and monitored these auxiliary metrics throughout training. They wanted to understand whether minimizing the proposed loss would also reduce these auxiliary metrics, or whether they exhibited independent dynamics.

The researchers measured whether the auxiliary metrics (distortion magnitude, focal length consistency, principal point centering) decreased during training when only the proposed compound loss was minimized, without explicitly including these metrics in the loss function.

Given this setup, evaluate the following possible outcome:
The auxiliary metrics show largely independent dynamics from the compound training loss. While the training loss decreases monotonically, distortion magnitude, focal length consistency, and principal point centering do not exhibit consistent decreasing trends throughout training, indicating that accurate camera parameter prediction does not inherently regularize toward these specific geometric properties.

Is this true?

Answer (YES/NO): NO